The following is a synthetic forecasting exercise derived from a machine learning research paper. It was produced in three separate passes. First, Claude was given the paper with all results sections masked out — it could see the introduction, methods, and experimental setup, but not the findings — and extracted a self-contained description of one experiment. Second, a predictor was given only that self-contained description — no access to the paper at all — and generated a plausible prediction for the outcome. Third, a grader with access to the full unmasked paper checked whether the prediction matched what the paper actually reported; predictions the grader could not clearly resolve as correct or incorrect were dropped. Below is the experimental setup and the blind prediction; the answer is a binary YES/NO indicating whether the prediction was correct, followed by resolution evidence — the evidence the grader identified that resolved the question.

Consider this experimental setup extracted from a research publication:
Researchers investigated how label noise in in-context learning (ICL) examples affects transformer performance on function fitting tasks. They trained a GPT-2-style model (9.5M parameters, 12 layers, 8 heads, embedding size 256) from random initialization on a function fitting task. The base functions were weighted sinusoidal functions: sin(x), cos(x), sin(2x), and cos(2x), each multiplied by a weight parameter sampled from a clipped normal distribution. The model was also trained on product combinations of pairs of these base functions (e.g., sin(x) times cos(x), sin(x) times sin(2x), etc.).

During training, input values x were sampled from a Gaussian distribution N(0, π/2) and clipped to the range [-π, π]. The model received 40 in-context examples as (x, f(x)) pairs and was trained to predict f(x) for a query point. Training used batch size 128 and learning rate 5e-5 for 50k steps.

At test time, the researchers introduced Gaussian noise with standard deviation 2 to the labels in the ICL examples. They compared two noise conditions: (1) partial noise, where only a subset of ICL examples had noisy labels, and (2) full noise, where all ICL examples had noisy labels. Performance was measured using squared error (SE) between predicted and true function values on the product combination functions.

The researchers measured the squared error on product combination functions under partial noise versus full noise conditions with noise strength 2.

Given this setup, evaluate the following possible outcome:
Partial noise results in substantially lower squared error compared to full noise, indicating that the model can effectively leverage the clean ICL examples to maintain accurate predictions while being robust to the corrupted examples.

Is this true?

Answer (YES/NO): NO